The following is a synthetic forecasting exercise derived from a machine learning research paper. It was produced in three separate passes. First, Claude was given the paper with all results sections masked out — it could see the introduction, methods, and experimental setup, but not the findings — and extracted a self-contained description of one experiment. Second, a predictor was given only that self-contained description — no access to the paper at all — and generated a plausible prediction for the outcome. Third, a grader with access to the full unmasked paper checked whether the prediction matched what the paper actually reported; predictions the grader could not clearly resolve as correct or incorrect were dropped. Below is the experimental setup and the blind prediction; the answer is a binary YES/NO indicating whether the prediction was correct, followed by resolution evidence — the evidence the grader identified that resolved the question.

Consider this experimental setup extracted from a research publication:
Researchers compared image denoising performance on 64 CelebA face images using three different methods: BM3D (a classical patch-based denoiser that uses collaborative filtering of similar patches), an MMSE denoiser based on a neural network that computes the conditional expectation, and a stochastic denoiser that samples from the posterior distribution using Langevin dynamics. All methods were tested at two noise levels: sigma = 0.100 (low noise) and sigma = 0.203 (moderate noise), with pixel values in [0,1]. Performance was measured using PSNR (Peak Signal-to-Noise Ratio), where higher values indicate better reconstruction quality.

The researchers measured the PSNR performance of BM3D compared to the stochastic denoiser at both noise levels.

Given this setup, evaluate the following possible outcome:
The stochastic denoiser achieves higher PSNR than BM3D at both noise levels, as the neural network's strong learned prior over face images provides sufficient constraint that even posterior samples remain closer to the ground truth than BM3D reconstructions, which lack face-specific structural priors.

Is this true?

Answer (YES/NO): NO